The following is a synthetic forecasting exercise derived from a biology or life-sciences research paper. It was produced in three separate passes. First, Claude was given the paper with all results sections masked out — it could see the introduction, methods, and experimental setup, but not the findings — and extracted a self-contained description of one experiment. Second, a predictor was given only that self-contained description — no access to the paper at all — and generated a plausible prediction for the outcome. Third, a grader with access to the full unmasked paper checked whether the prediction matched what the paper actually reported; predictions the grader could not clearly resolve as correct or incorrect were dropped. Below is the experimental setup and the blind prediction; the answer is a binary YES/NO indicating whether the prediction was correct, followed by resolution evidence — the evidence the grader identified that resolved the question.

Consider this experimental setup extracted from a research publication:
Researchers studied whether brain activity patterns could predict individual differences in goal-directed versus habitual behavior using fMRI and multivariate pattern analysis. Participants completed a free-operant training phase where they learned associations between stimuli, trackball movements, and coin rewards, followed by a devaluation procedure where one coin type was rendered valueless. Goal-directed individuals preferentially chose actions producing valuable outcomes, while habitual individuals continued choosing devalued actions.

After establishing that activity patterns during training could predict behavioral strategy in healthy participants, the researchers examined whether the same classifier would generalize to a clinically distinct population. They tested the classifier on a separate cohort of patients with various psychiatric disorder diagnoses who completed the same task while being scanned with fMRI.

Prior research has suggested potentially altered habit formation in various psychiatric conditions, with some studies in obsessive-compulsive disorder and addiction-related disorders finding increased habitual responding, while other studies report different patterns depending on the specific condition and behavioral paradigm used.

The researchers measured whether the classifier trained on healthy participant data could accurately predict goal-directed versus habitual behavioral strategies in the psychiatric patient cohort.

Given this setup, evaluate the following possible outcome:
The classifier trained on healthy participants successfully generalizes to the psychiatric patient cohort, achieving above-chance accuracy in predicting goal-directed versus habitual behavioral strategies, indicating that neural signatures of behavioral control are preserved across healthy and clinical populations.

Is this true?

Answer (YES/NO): YES